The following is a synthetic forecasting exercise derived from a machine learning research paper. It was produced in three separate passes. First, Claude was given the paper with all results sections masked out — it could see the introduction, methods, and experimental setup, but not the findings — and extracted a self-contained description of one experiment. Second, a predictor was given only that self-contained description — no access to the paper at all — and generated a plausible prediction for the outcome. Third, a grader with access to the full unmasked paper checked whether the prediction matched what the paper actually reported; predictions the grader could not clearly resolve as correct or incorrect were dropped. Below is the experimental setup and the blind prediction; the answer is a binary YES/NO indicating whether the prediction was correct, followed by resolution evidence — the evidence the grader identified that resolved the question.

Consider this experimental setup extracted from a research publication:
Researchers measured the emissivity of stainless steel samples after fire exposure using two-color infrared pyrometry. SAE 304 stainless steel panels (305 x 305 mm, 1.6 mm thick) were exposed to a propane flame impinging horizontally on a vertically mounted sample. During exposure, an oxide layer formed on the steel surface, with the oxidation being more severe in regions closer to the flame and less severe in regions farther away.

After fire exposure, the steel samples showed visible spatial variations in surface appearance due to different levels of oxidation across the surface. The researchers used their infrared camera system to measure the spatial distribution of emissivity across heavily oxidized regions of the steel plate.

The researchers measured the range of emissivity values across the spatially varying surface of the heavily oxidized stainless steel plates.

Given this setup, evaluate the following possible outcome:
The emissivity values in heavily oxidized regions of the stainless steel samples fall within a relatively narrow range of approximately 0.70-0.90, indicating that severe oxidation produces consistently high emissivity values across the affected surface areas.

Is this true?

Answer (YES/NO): NO